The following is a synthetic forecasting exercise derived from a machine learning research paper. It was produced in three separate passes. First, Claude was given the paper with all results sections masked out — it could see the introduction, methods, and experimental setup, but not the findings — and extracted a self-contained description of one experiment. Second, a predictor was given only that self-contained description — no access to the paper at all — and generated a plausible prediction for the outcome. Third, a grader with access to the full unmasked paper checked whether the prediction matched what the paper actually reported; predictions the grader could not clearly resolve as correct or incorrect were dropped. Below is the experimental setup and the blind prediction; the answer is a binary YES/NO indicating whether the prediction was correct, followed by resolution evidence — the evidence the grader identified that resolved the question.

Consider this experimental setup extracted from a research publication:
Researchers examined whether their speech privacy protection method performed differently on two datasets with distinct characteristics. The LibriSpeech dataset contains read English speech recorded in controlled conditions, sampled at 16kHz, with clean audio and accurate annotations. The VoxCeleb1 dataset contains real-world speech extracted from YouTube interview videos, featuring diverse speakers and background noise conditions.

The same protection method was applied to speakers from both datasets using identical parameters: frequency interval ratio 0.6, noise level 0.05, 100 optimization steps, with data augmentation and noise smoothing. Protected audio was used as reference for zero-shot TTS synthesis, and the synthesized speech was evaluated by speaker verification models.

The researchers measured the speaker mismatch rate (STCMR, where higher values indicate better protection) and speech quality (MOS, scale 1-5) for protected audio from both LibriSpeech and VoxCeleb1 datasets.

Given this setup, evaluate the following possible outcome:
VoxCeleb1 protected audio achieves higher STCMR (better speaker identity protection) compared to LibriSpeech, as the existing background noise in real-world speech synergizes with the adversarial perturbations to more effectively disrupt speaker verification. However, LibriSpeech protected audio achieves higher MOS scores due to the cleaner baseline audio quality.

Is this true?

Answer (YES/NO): YES